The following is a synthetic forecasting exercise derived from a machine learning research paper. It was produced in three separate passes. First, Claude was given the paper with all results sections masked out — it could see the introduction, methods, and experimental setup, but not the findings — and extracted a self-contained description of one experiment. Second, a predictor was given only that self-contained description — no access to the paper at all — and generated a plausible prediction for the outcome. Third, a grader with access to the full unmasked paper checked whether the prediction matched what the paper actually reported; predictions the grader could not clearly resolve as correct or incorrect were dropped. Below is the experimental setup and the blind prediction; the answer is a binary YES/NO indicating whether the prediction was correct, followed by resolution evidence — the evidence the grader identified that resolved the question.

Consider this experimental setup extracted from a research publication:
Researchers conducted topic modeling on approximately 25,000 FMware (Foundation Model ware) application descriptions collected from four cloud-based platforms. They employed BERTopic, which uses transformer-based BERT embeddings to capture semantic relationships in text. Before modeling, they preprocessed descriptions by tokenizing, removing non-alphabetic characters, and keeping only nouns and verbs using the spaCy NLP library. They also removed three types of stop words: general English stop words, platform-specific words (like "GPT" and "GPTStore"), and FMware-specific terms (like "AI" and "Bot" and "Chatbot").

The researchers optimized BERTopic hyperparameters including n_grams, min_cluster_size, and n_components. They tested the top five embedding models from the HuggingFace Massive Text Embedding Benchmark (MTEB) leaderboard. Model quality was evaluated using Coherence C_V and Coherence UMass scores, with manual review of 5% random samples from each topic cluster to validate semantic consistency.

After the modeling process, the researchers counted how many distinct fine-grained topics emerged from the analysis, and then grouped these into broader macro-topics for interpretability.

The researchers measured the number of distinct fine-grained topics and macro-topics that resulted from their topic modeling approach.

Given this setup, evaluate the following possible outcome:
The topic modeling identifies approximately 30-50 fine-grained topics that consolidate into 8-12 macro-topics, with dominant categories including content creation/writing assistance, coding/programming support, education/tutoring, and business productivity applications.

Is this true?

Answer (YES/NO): NO